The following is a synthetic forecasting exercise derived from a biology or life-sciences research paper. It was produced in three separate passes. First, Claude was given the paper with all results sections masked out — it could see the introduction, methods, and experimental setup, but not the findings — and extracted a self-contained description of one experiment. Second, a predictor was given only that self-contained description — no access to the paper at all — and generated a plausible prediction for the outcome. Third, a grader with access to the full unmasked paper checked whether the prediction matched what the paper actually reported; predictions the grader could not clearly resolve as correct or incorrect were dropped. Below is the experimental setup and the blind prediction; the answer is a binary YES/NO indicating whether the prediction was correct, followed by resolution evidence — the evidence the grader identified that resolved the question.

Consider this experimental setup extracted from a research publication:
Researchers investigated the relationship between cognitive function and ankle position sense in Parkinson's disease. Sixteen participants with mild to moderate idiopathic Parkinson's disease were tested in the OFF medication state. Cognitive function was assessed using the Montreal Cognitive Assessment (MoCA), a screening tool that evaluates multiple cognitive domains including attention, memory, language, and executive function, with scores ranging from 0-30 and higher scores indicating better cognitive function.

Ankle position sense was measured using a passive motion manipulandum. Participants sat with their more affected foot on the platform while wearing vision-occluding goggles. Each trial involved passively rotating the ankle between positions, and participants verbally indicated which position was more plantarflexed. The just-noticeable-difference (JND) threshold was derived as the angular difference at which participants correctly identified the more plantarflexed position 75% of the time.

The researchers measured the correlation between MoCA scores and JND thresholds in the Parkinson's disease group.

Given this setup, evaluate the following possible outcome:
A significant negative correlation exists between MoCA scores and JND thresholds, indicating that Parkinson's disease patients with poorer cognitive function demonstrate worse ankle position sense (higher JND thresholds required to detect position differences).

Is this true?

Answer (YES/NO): NO